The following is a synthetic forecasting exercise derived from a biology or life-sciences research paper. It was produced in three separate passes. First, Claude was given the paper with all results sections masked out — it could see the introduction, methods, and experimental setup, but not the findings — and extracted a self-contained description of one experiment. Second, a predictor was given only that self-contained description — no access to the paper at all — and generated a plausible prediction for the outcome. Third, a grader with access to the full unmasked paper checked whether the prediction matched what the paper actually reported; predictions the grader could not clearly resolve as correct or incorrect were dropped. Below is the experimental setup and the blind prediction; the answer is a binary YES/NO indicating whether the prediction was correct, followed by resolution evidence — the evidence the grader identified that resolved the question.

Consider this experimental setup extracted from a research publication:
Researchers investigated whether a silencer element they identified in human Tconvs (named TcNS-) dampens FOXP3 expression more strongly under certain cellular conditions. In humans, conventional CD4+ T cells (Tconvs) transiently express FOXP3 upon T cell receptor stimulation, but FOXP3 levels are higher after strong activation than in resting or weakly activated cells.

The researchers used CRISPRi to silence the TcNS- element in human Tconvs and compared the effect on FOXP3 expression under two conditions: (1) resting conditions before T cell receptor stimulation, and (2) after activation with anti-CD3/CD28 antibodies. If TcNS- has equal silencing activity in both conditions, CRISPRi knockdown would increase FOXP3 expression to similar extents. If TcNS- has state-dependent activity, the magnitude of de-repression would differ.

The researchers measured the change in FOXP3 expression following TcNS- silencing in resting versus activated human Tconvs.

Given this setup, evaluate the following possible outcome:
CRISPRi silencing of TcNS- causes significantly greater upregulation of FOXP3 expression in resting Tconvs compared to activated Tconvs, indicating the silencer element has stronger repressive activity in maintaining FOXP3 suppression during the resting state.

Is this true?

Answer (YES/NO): YES